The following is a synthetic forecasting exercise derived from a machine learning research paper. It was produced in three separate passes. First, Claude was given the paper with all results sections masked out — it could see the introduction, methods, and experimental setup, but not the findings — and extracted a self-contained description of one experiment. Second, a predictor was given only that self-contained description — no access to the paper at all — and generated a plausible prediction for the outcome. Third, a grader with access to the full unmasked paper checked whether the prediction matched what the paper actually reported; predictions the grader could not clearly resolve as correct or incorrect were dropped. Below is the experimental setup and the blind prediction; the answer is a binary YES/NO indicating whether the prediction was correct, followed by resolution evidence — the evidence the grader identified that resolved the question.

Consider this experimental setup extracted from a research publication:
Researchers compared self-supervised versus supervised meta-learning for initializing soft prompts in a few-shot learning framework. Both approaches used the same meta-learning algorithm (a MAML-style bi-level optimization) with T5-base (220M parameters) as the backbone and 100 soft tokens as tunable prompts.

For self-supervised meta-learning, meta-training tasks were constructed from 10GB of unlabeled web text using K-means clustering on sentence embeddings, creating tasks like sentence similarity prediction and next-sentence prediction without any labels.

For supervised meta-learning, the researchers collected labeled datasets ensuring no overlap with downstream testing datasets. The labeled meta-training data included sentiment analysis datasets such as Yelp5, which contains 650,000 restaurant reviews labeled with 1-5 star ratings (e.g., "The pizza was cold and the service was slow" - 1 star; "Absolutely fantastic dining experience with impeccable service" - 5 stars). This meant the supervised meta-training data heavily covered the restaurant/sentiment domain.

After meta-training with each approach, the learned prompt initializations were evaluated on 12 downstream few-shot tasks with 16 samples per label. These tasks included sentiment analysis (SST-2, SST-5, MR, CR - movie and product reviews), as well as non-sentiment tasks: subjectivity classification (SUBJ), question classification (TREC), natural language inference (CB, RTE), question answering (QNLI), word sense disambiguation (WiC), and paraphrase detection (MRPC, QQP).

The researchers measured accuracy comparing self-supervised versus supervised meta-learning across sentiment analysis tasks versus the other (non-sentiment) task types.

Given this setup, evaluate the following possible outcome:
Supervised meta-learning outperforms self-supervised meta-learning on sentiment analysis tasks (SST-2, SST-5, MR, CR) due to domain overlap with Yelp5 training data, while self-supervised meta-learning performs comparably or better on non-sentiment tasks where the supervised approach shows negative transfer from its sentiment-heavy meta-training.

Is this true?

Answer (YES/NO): NO